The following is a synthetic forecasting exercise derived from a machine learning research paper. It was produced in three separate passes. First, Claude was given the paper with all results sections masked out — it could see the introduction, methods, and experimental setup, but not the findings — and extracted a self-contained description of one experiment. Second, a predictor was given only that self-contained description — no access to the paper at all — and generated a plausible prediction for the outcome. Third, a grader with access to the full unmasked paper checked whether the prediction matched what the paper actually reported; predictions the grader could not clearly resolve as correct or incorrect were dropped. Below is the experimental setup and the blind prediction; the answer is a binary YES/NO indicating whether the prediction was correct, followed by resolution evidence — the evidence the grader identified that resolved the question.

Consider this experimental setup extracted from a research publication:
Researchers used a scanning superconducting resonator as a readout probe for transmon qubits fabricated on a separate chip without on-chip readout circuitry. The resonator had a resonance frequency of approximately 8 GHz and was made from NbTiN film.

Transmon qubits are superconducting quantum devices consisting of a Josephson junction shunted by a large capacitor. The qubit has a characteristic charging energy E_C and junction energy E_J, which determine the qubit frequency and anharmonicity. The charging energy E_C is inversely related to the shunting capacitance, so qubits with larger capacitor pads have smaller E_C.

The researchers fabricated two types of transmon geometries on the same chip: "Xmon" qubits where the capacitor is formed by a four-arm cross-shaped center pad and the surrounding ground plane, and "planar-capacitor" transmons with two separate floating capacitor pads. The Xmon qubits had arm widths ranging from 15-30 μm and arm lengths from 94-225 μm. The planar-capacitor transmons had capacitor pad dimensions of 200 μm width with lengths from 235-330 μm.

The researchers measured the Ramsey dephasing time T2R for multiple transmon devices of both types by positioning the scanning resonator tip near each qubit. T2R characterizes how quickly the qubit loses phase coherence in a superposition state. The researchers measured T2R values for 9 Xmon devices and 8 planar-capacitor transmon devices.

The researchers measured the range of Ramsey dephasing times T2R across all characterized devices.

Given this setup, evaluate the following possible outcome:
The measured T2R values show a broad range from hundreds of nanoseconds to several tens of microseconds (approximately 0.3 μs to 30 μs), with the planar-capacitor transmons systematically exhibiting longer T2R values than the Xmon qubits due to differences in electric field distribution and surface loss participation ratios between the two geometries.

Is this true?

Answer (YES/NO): NO